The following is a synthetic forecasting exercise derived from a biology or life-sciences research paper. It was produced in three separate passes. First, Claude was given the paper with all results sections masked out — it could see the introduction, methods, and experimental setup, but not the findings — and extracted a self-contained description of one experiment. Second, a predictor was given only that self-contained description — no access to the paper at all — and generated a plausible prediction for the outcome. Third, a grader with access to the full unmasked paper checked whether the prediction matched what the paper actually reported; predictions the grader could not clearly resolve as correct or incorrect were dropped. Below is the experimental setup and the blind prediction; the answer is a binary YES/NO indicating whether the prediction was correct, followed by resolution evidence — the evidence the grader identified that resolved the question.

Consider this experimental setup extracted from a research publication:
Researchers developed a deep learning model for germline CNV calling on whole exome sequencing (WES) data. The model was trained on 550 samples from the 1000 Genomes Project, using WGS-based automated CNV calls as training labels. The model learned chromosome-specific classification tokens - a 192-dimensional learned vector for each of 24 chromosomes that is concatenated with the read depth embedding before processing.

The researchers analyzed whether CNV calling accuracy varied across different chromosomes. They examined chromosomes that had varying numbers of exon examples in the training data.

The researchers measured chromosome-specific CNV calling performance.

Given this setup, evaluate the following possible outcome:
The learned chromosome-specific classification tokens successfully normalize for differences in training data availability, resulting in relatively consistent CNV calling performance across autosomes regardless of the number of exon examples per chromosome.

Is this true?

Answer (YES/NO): NO